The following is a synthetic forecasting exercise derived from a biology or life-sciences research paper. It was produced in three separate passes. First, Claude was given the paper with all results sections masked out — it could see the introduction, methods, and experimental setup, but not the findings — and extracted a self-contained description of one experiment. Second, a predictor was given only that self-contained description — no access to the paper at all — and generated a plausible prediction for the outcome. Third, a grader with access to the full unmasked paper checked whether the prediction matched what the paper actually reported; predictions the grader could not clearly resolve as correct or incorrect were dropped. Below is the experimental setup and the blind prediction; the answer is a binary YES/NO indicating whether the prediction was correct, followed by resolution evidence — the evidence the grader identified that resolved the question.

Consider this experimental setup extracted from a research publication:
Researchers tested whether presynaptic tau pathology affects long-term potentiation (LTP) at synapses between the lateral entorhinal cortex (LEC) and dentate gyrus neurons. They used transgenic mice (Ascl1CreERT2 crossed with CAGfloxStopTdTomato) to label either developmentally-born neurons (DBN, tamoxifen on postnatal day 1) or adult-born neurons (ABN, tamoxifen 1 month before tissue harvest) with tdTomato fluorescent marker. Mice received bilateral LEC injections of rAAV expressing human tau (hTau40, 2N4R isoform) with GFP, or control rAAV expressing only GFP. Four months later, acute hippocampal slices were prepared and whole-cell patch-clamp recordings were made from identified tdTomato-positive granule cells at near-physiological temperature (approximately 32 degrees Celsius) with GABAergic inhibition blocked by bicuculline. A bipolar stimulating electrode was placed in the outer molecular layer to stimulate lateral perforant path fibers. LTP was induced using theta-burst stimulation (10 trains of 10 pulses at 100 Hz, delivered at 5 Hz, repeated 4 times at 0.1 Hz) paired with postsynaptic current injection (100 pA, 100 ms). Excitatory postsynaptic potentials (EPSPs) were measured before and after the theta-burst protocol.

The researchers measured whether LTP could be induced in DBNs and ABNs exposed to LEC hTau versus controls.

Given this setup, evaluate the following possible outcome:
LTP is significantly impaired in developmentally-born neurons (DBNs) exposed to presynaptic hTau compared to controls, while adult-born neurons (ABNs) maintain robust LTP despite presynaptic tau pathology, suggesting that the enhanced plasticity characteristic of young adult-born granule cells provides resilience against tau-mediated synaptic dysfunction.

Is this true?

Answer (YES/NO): NO